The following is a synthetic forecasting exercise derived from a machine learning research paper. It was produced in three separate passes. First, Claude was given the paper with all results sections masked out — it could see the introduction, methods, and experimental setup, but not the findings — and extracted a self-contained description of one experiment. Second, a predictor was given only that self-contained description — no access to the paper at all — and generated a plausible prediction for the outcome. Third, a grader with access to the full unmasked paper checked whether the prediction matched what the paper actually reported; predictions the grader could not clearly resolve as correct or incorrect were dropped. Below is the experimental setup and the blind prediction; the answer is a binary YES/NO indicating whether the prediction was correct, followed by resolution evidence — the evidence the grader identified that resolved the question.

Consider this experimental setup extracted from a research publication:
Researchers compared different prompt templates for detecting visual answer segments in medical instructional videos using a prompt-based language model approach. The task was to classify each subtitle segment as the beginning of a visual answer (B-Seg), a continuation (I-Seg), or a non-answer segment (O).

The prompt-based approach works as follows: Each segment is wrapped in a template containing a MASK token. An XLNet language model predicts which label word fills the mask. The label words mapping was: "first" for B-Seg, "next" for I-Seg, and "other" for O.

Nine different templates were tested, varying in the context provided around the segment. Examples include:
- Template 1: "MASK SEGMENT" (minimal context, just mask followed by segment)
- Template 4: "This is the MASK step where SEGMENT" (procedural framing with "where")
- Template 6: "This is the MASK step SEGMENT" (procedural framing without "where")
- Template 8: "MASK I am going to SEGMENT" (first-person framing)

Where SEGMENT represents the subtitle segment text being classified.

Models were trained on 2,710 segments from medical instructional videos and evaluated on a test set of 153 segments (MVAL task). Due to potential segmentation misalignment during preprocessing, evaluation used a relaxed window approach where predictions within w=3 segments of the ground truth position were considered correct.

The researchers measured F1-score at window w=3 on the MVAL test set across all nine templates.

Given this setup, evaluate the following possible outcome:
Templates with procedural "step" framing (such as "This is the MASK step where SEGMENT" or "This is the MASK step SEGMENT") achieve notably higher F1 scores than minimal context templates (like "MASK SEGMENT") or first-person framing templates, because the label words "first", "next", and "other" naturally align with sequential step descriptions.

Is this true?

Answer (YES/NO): NO